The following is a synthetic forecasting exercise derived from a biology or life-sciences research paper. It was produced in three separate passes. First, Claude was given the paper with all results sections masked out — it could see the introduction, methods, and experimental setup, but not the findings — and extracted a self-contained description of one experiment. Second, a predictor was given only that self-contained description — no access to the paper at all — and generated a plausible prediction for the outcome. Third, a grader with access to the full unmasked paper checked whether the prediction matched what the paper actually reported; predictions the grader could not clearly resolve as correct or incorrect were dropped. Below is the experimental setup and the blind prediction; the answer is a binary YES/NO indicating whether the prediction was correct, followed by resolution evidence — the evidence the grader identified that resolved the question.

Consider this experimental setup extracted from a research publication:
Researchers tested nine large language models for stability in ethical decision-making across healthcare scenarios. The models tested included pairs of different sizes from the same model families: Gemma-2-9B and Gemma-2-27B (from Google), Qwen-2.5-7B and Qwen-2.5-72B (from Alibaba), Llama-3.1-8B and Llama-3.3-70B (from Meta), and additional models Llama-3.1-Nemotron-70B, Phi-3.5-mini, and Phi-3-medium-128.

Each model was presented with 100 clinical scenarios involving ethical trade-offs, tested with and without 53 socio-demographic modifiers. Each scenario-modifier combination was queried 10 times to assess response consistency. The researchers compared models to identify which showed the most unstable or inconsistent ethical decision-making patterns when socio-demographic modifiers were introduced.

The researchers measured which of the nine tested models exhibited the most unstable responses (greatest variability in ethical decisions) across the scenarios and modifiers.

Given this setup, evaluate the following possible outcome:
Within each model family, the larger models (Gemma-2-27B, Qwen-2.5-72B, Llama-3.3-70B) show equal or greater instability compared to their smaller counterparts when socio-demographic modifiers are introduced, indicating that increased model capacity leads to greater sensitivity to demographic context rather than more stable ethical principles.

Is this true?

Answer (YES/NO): NO